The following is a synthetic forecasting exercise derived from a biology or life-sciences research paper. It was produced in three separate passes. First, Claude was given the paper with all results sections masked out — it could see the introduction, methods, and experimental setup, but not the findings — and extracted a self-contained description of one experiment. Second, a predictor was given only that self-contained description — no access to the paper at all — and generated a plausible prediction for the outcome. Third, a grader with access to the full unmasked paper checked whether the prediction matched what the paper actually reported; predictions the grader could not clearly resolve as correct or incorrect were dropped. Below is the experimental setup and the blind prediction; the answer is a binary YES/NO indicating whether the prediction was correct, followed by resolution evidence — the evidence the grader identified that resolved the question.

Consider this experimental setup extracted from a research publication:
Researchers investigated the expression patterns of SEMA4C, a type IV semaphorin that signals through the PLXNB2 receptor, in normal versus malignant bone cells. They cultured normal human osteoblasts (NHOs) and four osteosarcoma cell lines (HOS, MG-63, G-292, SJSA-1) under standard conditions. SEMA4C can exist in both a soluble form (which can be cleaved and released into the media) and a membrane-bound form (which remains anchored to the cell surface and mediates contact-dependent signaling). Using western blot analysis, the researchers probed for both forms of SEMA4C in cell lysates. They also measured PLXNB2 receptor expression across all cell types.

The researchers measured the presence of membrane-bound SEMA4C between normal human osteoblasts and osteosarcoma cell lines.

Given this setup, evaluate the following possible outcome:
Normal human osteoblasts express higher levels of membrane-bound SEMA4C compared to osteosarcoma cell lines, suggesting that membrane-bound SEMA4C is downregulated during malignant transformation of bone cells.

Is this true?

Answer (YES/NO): NO